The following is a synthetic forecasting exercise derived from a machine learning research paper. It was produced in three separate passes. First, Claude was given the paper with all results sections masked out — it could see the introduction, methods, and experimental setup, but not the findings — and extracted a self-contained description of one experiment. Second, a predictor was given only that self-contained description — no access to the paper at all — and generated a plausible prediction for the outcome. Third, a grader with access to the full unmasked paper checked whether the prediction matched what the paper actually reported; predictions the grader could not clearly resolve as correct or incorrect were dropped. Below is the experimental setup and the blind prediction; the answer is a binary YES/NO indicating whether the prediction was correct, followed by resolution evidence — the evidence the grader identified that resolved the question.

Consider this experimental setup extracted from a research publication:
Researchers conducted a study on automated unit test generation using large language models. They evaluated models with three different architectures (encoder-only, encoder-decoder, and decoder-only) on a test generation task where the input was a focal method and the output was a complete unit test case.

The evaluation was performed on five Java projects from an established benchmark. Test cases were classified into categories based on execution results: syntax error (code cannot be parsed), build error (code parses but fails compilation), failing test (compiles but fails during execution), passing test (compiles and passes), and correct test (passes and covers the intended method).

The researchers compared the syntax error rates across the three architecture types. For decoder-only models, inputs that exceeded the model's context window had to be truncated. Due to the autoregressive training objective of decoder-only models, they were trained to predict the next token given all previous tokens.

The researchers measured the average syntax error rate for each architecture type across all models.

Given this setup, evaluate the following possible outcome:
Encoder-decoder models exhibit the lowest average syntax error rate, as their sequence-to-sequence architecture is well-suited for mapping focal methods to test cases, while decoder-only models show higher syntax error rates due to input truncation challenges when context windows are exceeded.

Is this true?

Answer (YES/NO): NO